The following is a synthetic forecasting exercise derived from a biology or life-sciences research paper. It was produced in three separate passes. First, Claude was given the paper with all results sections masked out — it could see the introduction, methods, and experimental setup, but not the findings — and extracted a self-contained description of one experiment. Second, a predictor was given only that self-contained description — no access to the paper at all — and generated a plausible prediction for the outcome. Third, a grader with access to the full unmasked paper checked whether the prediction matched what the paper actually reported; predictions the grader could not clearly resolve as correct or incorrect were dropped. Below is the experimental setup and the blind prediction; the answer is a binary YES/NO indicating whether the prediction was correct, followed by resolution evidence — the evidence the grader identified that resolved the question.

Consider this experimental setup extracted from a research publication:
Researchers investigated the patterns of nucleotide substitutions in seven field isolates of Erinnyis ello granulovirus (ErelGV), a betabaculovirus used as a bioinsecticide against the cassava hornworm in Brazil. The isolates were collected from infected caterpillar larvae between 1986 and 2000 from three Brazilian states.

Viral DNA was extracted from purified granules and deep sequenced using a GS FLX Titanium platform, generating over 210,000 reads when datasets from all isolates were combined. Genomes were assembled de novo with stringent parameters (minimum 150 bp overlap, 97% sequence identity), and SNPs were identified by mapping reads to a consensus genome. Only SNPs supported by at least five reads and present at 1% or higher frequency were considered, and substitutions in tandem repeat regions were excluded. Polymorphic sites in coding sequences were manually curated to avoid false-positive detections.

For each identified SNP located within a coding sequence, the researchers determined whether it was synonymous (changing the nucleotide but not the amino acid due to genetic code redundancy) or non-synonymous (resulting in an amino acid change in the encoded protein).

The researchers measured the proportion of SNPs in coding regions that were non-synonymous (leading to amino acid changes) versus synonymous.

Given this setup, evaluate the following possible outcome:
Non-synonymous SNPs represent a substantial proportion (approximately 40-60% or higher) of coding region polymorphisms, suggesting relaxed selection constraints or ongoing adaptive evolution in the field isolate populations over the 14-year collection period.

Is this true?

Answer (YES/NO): NO